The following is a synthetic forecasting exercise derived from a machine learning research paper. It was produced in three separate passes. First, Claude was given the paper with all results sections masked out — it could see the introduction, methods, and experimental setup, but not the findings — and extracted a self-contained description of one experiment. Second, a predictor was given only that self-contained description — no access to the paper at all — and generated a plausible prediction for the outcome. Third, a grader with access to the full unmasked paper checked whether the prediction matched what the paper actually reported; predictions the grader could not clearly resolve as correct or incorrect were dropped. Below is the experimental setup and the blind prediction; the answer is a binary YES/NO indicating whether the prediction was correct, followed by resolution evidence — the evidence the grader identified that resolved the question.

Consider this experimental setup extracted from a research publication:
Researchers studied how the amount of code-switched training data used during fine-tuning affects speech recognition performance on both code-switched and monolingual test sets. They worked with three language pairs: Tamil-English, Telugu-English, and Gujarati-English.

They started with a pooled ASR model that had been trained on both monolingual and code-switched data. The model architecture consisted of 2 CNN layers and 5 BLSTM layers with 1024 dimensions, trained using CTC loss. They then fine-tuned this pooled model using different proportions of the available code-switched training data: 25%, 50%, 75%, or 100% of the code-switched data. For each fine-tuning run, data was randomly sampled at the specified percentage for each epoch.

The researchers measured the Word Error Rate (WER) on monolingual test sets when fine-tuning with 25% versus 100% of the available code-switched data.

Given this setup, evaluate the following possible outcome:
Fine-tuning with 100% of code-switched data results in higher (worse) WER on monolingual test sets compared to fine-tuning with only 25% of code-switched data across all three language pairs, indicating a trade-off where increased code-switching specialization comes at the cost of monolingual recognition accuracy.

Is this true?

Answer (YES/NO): YES